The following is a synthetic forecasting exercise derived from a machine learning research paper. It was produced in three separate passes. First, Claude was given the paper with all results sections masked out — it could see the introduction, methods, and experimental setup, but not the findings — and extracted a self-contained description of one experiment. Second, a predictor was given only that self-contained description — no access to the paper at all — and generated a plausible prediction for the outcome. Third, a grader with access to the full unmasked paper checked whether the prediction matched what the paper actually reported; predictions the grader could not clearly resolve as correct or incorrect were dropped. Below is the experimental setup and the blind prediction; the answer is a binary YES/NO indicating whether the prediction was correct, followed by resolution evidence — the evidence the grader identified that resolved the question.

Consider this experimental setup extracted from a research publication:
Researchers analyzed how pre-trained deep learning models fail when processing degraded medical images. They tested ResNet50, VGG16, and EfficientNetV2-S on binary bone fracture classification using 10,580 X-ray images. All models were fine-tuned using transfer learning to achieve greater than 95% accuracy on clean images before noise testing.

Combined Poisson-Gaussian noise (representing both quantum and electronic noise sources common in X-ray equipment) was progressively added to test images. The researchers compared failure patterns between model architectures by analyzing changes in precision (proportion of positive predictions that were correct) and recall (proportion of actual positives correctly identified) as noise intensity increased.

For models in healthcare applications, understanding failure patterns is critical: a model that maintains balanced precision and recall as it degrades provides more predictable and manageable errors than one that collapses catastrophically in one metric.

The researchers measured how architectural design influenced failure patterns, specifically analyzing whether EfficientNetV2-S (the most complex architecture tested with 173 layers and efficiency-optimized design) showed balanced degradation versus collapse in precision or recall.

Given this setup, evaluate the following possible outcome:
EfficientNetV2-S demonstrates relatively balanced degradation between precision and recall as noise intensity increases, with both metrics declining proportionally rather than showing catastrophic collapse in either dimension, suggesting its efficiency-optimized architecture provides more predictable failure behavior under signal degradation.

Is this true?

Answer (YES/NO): NO